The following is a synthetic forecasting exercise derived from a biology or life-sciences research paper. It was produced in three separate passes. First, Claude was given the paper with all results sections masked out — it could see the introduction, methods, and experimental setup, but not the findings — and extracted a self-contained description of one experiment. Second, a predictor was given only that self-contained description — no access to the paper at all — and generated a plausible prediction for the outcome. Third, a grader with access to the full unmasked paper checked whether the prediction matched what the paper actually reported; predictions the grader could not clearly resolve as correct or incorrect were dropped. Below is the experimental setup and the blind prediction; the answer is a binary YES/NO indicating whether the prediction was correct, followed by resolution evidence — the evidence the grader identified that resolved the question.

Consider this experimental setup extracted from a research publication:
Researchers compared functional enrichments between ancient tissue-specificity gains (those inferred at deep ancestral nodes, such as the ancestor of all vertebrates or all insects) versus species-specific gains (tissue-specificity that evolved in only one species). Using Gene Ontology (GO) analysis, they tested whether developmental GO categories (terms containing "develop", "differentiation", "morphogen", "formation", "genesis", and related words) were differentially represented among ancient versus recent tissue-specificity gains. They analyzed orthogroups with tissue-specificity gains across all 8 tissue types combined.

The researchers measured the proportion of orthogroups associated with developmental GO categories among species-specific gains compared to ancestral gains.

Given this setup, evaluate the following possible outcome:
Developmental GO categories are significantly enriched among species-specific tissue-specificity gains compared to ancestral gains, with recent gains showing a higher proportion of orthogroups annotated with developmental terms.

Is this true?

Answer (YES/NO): YES